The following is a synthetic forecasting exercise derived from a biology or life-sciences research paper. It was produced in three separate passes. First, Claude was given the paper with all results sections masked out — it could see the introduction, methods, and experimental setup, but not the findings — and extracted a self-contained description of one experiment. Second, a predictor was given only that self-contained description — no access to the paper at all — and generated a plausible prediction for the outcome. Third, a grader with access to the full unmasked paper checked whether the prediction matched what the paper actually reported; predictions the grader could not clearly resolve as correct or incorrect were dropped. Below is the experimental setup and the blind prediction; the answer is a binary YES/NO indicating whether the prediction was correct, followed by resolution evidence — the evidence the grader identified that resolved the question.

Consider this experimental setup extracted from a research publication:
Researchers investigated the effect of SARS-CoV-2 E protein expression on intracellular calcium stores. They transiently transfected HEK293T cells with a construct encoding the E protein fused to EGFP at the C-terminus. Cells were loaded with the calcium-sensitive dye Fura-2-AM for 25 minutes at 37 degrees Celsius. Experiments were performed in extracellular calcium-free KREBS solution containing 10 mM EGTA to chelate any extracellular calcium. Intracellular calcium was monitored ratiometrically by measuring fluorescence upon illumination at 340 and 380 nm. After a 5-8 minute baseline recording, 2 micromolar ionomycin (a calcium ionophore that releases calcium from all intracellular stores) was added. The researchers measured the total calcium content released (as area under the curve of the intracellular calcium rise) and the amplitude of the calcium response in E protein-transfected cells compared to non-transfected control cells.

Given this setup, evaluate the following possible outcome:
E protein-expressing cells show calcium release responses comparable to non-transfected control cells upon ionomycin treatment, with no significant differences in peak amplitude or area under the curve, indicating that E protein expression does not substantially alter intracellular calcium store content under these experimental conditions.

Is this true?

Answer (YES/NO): NO